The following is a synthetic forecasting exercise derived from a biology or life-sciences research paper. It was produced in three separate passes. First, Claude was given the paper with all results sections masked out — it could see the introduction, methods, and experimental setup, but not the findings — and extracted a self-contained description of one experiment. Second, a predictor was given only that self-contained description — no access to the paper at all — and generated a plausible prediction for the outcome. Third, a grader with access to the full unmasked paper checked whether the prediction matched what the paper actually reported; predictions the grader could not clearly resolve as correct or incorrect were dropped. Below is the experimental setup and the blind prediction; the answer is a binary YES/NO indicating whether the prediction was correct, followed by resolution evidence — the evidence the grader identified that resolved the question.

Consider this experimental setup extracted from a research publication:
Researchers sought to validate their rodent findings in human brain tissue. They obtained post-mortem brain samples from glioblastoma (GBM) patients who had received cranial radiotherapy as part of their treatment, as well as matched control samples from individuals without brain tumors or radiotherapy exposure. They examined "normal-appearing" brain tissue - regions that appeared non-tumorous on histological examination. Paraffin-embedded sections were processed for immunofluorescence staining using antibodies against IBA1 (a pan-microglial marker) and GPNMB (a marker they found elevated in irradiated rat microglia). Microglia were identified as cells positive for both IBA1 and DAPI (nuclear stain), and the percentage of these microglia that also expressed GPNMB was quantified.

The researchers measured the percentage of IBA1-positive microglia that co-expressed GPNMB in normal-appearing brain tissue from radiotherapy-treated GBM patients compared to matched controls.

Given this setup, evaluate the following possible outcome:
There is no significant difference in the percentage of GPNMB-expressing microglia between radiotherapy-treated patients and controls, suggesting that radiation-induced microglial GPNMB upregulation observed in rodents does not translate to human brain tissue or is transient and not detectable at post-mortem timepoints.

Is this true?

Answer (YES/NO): NO